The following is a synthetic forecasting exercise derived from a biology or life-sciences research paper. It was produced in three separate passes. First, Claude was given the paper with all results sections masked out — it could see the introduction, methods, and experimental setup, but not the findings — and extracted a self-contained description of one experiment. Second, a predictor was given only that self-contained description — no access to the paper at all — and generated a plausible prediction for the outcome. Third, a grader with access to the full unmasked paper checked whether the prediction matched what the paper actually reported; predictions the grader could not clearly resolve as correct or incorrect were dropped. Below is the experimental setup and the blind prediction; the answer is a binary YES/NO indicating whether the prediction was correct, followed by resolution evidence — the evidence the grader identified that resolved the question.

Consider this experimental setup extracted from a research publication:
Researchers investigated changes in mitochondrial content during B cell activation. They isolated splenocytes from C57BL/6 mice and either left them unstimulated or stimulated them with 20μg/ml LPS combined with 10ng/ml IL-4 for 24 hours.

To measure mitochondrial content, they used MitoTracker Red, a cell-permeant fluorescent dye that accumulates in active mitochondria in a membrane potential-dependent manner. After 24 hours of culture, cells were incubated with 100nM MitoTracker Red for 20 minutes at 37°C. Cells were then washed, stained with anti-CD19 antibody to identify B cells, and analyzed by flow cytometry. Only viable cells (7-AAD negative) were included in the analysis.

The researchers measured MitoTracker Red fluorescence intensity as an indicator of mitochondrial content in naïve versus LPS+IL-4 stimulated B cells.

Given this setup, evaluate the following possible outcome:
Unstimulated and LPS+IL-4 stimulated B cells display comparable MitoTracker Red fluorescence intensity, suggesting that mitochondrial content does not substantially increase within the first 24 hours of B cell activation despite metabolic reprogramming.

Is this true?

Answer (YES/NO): NO